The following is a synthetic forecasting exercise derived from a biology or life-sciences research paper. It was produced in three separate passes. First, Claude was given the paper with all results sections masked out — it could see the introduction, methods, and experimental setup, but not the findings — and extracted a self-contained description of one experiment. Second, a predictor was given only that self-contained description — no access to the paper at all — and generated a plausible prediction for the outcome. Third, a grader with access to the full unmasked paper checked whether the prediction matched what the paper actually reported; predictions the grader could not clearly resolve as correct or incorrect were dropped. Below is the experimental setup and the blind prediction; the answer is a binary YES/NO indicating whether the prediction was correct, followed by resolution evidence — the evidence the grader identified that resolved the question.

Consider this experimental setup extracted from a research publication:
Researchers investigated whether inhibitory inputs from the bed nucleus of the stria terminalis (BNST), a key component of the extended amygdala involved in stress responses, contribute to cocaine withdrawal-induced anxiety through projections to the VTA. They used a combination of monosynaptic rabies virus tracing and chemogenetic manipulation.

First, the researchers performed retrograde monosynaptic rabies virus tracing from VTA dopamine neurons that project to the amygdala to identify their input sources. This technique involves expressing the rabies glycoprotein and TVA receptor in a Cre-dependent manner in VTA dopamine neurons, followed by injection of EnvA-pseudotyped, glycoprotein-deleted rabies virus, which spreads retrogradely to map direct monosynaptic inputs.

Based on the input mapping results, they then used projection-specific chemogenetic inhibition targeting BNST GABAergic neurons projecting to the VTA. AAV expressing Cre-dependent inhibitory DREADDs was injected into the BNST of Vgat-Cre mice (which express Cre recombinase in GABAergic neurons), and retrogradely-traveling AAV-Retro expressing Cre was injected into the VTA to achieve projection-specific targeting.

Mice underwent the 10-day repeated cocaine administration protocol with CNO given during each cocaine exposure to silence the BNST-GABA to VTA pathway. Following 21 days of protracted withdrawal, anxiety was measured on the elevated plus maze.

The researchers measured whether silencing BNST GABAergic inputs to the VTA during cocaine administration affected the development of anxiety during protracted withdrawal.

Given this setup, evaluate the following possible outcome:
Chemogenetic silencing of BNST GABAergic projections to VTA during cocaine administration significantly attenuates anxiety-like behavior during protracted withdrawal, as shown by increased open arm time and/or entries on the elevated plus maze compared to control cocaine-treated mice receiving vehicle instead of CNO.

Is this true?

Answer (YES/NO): YES